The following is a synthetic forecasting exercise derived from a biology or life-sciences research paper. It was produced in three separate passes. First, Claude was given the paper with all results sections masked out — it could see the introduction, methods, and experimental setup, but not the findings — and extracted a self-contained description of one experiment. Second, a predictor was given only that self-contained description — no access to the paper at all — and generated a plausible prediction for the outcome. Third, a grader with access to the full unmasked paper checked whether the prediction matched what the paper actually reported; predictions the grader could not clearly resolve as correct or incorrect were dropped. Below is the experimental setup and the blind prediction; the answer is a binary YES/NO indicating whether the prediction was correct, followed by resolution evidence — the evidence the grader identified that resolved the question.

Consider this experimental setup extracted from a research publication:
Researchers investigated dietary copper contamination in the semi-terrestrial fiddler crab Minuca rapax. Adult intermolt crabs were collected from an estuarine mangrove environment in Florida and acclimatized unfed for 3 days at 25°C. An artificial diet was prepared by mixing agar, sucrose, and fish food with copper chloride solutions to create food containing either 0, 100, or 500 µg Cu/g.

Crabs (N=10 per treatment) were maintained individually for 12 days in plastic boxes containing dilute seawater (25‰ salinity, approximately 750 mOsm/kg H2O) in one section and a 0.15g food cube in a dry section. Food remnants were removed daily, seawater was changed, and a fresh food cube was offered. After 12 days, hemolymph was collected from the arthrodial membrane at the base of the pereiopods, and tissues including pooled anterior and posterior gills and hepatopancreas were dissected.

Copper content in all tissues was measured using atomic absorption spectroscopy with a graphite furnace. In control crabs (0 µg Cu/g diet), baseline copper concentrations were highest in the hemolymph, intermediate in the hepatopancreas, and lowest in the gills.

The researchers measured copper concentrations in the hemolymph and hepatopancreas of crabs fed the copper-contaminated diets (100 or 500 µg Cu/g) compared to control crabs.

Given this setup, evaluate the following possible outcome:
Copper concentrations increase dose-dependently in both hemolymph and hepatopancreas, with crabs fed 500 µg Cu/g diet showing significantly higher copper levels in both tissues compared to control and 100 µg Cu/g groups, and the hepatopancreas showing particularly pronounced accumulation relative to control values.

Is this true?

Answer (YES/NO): NO